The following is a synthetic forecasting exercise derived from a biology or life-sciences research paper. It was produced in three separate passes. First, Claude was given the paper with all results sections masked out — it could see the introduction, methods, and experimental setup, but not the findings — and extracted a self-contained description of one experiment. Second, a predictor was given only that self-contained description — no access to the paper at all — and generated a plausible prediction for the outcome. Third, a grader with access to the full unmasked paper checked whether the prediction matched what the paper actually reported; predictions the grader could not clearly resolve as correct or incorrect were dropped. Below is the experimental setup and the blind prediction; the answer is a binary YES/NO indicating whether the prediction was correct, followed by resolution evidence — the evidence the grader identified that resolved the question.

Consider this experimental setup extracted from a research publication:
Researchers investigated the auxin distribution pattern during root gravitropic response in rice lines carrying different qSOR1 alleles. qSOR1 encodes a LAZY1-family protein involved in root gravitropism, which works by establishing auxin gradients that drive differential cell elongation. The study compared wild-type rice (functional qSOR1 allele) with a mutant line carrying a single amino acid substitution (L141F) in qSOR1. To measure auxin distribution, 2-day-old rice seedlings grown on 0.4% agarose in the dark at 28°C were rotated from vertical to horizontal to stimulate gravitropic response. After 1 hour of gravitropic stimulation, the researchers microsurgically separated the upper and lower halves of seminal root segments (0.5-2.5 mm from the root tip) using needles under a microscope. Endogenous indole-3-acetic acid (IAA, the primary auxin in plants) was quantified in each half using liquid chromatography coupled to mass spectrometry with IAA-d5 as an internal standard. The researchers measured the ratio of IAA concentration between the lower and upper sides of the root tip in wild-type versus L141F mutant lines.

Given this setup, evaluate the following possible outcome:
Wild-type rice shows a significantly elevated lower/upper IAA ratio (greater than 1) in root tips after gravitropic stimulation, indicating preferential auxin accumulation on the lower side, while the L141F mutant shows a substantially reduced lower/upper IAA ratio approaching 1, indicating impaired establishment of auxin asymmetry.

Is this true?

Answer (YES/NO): NO